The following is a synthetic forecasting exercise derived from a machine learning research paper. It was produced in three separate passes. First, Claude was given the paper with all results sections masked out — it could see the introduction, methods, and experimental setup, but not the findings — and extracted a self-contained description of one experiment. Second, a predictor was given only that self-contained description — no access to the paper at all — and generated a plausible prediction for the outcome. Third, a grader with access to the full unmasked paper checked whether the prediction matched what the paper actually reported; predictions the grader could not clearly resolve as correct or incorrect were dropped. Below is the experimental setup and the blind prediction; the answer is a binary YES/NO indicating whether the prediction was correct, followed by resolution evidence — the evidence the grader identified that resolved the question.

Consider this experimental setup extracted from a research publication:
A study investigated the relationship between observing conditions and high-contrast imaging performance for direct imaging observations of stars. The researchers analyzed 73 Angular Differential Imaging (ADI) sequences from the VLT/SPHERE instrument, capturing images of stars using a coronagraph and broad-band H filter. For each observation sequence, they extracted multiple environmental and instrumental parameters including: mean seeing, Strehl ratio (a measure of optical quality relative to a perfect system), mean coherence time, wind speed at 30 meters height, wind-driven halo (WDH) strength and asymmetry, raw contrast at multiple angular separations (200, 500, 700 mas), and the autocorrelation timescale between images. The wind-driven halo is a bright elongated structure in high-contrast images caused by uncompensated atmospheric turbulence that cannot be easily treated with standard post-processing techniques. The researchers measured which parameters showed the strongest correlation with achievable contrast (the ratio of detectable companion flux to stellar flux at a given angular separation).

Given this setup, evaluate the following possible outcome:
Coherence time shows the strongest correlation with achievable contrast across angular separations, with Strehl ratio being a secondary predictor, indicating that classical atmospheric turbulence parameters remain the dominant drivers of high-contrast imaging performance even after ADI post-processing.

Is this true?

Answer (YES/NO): NO